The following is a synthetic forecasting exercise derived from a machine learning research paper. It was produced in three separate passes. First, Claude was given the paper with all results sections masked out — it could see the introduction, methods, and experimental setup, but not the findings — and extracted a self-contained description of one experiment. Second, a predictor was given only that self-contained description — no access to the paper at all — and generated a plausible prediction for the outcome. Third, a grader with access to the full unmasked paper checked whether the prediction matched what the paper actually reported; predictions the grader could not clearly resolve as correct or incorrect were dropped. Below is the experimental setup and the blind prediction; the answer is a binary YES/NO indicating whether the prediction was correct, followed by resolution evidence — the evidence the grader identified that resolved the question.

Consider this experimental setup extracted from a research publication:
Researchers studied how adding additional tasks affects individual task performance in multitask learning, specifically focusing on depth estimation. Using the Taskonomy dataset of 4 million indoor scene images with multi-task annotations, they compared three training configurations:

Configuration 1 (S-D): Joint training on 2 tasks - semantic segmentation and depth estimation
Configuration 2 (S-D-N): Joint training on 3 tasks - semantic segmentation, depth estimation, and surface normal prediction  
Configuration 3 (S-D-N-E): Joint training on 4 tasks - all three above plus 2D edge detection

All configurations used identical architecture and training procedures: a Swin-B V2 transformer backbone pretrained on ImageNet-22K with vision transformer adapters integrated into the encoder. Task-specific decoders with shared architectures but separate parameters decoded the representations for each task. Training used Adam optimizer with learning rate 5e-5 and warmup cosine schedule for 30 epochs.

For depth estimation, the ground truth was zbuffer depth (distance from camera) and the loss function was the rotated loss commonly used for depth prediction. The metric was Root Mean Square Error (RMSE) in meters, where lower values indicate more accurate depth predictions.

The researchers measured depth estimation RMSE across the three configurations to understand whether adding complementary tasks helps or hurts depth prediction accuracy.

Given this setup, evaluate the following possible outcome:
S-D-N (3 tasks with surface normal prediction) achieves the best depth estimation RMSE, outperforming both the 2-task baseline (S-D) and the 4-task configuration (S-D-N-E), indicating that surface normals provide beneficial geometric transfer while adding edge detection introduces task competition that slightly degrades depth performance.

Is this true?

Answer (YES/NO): NO